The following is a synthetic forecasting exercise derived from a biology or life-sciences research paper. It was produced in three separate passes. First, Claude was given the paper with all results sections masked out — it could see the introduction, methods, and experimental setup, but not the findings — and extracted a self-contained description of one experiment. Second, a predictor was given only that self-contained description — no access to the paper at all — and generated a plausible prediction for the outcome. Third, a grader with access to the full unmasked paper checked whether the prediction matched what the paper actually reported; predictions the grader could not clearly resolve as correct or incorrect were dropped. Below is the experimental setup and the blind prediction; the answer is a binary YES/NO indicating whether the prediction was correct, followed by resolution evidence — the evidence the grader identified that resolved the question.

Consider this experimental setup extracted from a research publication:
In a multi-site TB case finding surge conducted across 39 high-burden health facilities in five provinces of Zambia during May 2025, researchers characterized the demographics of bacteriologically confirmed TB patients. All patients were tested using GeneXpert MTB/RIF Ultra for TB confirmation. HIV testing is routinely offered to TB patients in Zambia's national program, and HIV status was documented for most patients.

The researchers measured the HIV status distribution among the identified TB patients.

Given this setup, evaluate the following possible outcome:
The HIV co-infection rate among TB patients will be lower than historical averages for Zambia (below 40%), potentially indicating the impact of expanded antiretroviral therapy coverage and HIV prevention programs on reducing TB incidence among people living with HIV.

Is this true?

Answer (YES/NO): YES